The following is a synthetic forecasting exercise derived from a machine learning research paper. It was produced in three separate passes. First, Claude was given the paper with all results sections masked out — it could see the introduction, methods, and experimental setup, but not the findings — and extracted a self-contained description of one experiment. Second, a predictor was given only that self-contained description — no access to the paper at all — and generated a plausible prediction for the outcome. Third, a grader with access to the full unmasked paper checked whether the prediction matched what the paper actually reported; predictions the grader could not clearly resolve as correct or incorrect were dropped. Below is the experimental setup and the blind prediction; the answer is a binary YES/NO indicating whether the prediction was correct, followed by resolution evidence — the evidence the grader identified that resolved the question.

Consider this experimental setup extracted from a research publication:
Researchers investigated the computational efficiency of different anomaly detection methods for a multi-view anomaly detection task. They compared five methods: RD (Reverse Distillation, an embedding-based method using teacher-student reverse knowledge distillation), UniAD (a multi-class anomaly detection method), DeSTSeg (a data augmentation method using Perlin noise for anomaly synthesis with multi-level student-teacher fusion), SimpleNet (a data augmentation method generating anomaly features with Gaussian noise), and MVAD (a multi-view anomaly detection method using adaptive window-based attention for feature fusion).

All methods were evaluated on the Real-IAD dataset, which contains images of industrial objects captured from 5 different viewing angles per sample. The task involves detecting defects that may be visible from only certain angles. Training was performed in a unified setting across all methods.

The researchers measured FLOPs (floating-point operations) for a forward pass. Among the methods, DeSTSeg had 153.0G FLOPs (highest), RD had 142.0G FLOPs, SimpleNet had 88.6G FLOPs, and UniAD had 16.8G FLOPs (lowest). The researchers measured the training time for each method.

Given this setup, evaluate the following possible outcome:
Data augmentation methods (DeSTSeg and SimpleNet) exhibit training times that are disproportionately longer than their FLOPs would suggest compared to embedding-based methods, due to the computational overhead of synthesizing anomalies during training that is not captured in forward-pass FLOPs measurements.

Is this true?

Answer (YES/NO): NO